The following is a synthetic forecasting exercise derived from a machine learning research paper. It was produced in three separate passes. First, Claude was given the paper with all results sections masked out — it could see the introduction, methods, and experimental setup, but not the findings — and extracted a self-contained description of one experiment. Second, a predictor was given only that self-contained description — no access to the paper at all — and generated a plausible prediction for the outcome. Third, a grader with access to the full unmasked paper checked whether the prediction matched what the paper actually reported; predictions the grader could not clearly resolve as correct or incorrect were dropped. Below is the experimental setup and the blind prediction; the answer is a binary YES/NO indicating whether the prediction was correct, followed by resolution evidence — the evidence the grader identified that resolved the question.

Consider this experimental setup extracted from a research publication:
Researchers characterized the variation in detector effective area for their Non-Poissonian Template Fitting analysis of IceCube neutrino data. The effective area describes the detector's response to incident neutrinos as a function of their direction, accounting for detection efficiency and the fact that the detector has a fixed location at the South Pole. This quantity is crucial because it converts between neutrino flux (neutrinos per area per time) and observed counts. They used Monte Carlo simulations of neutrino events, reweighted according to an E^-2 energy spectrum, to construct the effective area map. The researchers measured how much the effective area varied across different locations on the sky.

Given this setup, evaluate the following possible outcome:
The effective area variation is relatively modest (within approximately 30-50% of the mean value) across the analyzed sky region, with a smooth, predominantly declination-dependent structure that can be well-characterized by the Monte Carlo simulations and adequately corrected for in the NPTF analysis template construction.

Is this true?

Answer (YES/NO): NO